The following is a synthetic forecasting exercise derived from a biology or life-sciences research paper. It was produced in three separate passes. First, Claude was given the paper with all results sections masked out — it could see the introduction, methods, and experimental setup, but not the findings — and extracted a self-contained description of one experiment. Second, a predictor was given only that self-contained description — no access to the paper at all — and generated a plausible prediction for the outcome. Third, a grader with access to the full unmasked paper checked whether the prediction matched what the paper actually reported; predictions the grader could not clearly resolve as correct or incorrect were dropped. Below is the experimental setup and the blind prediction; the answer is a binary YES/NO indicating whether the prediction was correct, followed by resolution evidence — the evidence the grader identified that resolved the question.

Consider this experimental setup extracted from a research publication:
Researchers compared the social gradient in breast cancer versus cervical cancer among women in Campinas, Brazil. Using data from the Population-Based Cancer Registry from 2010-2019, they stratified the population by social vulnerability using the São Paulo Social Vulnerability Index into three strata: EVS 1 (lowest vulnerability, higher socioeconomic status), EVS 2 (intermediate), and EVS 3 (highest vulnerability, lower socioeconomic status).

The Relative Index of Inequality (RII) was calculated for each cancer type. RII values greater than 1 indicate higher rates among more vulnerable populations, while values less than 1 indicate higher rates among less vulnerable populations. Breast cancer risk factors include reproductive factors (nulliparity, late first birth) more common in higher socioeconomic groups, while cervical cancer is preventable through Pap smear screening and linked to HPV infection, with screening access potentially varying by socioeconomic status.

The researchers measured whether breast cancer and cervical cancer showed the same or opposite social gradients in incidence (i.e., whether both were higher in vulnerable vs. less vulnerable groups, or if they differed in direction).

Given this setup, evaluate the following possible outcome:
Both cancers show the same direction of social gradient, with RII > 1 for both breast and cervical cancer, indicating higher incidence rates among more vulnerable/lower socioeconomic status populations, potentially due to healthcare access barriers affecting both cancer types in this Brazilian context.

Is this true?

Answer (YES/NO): NO